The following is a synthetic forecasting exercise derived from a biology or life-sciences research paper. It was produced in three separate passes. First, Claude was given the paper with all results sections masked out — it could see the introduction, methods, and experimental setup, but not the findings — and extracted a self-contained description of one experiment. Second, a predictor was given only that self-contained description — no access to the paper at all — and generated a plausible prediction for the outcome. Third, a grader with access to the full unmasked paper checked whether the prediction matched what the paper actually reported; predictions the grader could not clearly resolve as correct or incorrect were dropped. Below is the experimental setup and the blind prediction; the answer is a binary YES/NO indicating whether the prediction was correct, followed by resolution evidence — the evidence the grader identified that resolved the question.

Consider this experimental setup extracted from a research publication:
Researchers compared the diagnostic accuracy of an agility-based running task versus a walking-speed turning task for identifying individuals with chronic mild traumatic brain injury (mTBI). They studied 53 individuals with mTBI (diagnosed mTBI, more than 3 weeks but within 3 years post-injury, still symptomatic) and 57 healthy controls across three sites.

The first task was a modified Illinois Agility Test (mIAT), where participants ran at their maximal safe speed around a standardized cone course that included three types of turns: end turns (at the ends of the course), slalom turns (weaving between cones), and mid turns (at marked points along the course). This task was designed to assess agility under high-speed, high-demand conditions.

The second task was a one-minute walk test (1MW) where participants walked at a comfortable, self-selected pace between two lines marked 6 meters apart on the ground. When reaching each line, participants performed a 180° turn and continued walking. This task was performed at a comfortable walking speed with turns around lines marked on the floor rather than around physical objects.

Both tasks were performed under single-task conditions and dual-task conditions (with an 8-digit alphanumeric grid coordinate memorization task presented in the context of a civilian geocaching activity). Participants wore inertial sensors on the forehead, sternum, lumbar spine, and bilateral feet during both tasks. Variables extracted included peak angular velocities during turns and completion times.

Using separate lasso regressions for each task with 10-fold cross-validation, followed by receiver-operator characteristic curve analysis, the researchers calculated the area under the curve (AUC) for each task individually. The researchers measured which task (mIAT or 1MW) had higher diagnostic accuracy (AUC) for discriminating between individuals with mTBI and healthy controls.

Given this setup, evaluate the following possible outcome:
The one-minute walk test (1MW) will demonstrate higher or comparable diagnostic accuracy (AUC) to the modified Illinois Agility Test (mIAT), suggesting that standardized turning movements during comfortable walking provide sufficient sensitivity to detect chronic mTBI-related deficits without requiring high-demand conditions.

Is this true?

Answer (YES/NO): NO